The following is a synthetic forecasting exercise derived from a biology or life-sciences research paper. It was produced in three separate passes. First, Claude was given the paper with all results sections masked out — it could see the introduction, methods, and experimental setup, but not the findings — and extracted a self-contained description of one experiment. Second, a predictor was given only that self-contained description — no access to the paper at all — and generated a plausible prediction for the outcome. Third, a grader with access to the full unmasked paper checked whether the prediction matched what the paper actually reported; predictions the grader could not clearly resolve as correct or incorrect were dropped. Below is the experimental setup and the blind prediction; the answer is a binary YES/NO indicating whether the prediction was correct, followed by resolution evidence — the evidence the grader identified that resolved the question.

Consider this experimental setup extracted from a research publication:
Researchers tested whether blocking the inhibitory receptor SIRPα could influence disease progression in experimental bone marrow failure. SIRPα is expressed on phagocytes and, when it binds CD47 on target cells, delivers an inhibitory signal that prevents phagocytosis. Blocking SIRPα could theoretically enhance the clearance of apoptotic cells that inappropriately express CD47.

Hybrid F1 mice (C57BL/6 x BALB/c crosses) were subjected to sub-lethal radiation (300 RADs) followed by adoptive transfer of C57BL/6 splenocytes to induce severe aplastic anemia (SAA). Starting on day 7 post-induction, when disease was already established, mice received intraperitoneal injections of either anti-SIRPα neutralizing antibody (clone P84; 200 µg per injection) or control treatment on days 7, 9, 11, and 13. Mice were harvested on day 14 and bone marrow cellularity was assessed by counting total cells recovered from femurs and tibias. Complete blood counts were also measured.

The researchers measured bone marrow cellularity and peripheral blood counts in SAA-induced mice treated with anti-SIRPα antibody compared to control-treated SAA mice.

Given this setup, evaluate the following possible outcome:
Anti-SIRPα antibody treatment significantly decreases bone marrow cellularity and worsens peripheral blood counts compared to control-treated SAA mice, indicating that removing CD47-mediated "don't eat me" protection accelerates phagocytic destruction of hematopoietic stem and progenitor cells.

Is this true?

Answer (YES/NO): NO